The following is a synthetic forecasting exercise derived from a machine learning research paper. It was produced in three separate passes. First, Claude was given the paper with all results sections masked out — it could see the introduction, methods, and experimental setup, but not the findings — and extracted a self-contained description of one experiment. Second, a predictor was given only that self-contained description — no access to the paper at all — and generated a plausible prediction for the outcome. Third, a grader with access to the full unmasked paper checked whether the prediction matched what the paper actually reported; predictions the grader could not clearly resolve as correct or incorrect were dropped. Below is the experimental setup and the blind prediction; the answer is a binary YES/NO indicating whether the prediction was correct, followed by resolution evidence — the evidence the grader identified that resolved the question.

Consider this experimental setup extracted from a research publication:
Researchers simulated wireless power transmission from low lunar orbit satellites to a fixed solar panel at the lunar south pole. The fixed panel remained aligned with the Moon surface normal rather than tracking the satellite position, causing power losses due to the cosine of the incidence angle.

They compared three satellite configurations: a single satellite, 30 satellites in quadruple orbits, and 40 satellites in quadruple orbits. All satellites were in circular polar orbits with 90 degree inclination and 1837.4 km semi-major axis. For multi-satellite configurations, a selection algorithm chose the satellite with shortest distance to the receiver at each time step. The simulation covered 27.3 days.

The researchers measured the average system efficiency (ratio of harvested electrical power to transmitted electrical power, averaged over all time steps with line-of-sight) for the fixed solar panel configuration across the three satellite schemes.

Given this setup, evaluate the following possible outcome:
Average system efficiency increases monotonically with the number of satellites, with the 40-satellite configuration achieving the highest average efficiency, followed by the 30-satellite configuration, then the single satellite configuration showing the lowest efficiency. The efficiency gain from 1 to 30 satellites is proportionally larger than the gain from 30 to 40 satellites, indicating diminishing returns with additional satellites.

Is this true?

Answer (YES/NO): YES